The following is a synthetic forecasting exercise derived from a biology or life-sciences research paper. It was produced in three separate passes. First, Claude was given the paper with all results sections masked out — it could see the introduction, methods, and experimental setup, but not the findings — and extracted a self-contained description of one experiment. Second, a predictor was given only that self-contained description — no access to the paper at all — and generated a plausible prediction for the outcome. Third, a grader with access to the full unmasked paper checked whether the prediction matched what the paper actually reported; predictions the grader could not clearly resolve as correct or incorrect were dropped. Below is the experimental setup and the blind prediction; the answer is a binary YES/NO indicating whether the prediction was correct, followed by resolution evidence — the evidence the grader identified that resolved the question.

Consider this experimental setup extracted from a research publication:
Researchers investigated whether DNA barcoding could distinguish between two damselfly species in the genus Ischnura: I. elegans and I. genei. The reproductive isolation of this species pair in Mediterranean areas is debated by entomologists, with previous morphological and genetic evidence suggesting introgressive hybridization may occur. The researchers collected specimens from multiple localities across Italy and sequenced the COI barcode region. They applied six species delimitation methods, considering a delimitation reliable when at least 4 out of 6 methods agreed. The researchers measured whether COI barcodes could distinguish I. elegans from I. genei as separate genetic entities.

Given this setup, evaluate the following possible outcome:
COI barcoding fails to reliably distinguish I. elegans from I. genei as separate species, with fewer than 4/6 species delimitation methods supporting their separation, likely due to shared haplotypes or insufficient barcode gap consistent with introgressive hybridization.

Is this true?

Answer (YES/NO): YES